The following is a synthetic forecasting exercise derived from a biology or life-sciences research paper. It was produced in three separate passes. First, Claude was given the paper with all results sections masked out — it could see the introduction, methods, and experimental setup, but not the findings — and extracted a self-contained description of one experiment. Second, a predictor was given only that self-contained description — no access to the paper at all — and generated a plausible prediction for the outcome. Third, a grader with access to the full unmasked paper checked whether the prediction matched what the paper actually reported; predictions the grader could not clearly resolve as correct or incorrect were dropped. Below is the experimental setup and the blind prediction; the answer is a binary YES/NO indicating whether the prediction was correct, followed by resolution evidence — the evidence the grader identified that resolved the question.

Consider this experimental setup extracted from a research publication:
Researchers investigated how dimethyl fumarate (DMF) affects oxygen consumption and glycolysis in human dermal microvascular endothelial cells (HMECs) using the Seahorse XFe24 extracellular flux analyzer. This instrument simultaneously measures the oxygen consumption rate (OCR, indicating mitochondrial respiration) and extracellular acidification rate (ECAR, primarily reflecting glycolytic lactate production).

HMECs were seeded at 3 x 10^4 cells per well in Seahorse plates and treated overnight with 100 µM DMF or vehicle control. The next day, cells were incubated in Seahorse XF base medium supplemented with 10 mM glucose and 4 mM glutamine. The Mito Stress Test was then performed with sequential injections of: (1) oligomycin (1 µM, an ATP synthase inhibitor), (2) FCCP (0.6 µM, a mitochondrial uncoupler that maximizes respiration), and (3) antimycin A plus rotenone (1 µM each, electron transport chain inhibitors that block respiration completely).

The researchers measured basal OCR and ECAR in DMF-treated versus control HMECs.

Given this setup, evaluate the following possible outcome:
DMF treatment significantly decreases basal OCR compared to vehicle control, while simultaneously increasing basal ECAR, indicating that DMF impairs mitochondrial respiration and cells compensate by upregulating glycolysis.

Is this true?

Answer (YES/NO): YES